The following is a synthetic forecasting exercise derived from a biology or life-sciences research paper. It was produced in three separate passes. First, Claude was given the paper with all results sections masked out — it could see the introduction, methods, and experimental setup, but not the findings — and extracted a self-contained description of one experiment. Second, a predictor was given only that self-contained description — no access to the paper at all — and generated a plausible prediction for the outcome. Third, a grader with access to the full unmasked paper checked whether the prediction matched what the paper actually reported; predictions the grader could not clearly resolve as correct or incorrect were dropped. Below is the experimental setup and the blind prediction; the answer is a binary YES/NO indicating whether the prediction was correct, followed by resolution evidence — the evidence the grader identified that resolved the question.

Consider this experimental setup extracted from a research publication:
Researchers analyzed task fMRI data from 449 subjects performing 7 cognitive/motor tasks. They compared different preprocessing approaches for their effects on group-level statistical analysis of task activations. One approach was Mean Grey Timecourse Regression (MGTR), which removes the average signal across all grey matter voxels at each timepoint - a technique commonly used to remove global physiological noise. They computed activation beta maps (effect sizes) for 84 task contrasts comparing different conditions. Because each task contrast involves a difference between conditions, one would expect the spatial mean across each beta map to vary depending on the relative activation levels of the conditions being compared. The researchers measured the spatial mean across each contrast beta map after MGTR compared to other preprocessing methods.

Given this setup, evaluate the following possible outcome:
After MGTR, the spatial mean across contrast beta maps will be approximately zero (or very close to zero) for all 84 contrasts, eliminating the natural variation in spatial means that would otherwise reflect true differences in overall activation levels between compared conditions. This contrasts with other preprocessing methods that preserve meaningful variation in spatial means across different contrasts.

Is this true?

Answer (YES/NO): YES